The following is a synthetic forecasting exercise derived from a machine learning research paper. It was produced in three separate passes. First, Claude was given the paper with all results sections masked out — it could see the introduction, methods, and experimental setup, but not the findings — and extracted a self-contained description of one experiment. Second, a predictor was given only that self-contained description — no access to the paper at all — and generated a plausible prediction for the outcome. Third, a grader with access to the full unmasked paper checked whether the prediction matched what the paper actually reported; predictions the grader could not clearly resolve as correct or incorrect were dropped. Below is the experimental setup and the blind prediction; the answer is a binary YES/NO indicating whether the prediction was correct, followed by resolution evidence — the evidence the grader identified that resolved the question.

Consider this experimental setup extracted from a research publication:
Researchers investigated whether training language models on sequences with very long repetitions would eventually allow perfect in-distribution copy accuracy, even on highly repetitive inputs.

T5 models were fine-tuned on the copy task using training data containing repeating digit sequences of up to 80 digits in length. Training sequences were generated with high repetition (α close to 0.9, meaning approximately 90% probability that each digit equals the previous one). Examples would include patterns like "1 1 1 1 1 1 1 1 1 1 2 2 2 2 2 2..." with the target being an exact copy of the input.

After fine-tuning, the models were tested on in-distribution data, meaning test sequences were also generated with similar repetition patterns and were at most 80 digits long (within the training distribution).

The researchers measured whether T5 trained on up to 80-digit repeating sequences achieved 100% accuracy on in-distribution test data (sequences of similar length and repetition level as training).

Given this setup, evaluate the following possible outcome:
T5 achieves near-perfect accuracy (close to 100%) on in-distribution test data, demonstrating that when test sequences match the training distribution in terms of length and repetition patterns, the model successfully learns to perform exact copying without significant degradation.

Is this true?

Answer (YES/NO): NO